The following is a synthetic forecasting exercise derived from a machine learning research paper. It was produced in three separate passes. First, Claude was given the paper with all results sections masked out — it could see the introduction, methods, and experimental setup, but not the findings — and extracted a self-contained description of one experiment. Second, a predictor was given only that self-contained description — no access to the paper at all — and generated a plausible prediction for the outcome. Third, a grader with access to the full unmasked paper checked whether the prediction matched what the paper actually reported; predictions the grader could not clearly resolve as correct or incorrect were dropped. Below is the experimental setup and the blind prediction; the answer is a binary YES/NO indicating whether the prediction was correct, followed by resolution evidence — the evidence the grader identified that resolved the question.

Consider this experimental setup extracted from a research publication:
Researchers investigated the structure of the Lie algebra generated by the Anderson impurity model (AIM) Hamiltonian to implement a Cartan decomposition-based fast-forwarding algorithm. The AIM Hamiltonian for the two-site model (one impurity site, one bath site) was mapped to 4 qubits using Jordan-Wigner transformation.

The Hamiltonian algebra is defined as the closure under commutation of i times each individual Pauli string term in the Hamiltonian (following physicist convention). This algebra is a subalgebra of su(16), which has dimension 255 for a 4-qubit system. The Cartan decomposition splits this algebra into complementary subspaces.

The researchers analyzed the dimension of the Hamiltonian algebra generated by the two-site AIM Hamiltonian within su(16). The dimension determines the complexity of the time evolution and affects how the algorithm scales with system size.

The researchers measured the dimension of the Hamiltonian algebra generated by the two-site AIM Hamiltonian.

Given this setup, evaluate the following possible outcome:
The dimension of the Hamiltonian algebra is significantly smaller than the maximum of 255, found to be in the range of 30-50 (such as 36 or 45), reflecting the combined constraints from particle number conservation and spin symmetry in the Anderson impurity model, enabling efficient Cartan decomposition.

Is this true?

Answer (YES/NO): NO